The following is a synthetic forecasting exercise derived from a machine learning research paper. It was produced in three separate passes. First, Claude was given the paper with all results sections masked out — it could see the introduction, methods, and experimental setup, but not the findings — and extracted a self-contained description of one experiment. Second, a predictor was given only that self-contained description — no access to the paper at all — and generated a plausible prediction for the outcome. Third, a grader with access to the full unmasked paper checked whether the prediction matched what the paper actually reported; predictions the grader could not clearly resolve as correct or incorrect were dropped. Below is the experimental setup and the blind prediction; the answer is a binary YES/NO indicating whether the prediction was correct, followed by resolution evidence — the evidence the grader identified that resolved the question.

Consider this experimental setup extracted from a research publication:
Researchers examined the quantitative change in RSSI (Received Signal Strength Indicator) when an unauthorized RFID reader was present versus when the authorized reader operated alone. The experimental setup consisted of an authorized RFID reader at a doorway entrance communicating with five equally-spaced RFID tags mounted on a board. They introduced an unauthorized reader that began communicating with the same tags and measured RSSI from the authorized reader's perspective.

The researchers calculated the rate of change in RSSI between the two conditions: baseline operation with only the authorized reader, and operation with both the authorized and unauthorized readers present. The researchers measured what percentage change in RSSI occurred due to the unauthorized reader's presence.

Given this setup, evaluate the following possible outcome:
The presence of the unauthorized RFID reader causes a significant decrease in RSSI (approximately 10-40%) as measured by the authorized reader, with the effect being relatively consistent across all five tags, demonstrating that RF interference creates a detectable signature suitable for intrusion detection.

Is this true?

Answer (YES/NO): NO